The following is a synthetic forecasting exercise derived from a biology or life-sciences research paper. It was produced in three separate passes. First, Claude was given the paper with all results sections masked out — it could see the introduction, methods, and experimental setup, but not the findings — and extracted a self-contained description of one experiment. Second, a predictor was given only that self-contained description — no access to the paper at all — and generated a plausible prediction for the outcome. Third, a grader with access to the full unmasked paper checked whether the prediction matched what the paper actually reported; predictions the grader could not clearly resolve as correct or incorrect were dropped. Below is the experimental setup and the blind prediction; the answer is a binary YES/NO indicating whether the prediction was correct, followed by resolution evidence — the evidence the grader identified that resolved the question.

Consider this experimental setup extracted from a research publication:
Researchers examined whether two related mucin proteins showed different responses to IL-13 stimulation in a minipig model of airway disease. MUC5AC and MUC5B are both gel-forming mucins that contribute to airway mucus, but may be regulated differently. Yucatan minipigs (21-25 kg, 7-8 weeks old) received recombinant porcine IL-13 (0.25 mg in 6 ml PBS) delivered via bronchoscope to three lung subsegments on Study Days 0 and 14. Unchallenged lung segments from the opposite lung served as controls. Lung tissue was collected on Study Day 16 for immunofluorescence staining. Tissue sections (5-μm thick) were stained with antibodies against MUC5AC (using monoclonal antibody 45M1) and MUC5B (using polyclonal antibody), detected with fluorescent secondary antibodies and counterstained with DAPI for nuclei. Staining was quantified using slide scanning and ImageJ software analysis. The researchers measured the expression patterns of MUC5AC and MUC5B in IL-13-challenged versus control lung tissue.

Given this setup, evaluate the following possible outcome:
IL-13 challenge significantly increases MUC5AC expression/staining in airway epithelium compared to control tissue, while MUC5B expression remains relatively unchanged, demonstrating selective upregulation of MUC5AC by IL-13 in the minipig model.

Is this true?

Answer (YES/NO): NO